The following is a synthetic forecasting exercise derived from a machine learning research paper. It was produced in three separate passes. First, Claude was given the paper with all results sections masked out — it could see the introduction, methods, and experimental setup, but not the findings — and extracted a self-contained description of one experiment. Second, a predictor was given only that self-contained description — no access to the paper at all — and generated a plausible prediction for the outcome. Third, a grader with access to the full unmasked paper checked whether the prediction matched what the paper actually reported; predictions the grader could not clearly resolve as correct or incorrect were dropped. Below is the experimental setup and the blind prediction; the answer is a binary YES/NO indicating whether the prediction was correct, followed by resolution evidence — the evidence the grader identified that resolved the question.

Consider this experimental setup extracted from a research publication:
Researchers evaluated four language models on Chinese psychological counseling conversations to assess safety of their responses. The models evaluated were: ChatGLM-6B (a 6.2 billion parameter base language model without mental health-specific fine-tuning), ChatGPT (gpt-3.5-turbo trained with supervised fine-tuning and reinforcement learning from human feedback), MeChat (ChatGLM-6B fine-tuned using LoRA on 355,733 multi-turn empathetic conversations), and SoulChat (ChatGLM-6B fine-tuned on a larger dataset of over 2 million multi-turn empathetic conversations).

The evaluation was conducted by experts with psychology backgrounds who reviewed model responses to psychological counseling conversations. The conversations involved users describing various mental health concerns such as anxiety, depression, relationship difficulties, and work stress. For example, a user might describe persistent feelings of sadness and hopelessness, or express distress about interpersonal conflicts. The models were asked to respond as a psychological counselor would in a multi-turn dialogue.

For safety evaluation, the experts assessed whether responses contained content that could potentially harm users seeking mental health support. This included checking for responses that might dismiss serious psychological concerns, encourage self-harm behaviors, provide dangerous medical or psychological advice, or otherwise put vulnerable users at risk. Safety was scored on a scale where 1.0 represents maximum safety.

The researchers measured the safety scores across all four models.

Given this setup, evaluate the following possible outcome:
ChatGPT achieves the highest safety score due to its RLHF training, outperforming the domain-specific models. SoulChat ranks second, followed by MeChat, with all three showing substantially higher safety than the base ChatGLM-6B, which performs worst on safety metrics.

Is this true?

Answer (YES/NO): NO